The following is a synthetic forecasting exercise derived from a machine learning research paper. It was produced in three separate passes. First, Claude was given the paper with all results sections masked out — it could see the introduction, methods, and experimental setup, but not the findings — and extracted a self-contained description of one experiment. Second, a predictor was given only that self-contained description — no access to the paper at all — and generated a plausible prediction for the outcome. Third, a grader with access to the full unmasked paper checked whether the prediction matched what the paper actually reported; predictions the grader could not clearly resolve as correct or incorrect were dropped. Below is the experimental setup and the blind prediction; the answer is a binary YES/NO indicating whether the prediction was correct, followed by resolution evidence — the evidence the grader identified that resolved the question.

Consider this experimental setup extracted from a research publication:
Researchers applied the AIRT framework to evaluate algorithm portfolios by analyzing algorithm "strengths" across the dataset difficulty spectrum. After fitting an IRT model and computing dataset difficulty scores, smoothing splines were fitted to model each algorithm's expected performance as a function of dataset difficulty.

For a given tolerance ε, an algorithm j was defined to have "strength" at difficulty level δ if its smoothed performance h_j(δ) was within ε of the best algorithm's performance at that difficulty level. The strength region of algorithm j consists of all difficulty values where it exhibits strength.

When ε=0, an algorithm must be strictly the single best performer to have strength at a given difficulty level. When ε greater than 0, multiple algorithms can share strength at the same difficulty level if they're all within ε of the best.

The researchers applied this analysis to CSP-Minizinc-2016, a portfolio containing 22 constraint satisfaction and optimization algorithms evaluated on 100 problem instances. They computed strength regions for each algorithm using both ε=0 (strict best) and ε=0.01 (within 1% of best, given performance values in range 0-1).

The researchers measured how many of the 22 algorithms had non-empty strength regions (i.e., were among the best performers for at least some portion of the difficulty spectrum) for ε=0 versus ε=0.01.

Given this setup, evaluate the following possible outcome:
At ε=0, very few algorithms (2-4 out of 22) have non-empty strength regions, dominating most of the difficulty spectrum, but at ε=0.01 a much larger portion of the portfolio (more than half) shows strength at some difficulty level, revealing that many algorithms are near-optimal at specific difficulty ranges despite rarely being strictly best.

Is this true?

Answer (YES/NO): NO